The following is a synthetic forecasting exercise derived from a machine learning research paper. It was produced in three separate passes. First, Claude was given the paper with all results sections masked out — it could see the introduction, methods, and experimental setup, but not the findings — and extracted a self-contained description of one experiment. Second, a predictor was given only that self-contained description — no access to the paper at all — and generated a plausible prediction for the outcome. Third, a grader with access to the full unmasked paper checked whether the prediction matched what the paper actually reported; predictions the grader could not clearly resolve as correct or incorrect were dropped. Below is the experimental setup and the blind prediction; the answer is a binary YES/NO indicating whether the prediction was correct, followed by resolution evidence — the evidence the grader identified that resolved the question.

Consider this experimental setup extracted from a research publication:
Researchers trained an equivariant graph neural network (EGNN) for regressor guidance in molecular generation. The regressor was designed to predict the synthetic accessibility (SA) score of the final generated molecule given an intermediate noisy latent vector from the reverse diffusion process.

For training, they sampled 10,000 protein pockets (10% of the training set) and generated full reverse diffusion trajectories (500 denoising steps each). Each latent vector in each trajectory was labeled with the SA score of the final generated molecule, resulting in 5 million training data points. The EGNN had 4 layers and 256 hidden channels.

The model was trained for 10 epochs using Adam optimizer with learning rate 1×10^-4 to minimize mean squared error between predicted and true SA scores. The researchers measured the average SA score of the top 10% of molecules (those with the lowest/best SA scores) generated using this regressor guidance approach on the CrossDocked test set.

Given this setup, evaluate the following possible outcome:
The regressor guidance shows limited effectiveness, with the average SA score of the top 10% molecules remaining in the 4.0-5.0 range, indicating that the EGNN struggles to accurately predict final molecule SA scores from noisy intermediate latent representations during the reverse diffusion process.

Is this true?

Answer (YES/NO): NO